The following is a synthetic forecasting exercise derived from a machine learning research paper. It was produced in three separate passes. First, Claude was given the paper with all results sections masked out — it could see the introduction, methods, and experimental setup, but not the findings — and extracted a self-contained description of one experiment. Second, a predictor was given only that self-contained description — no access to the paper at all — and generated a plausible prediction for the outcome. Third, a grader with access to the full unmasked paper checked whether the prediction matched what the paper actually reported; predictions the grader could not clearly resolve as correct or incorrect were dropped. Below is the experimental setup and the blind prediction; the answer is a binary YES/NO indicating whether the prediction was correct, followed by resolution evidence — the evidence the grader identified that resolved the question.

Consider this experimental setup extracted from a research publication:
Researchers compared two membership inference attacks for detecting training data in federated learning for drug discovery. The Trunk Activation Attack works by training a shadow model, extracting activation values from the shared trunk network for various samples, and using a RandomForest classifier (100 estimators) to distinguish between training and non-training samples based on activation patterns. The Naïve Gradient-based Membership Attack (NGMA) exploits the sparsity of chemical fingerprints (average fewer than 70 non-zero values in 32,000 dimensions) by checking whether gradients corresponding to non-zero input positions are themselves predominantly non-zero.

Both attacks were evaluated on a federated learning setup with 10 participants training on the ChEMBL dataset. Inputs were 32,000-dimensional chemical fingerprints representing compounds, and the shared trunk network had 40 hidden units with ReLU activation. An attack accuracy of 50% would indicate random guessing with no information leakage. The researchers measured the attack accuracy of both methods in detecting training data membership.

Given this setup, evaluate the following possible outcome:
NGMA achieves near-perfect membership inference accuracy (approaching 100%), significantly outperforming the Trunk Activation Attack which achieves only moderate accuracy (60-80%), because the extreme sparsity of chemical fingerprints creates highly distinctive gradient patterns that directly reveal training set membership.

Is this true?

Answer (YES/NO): NO